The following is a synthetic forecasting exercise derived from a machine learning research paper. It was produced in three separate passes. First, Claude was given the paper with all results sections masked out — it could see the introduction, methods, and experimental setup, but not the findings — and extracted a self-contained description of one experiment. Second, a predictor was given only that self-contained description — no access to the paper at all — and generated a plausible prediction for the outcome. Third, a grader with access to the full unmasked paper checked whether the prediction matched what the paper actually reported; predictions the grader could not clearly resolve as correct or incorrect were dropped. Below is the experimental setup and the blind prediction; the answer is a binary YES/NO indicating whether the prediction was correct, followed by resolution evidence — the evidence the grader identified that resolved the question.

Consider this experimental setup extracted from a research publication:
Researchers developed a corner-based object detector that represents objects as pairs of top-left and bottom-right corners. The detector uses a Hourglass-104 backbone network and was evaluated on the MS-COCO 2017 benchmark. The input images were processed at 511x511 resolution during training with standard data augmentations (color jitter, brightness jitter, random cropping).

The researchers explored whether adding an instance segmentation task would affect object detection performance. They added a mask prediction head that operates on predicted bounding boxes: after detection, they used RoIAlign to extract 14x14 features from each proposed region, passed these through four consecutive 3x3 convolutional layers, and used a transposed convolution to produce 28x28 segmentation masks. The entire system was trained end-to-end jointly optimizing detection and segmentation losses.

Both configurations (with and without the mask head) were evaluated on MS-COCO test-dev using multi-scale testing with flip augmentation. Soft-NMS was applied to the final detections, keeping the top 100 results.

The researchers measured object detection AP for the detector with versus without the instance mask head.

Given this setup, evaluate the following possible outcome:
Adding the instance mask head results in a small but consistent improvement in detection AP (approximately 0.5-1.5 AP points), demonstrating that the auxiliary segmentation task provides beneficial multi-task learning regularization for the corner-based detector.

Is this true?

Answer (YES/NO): NO